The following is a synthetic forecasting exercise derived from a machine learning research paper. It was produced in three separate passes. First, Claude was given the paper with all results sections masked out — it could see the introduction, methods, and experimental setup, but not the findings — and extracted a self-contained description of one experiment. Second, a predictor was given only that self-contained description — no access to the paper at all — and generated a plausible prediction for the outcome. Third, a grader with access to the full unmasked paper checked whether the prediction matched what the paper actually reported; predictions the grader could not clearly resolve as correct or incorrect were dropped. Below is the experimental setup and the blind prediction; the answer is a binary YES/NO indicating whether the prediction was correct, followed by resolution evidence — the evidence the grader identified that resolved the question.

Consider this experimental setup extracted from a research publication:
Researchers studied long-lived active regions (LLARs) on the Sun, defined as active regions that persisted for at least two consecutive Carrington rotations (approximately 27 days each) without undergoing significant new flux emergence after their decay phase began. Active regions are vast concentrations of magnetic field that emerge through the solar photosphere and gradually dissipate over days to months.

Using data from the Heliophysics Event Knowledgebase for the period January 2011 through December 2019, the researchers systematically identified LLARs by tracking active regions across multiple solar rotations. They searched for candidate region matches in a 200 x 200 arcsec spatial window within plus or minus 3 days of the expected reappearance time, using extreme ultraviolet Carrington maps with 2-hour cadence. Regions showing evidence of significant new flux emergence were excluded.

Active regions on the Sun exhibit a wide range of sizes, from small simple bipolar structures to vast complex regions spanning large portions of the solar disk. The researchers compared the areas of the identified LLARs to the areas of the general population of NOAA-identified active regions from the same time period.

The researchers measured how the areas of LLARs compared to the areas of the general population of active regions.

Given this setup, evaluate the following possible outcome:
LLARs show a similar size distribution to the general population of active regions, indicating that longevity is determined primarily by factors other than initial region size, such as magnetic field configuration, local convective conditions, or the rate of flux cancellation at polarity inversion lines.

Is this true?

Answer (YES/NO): NO